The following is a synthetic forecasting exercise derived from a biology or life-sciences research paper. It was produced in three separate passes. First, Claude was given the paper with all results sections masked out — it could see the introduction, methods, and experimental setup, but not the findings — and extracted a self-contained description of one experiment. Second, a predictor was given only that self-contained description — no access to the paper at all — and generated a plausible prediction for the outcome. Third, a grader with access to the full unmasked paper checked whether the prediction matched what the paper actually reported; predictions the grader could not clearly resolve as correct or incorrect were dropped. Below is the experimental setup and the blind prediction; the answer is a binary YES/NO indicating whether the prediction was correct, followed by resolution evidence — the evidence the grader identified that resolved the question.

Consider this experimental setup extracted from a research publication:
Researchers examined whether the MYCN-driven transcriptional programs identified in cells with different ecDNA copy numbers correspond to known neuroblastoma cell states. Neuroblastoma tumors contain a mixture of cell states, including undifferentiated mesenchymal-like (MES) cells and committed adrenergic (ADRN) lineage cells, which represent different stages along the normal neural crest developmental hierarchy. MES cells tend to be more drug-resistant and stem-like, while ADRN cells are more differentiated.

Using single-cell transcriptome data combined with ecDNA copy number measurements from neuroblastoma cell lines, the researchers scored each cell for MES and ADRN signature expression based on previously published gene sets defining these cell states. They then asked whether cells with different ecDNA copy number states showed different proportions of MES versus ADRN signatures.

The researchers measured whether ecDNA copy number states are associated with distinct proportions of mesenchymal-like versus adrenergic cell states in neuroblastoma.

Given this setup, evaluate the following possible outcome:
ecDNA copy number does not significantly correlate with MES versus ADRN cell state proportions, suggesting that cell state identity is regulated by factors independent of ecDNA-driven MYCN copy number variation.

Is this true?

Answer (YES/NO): YES